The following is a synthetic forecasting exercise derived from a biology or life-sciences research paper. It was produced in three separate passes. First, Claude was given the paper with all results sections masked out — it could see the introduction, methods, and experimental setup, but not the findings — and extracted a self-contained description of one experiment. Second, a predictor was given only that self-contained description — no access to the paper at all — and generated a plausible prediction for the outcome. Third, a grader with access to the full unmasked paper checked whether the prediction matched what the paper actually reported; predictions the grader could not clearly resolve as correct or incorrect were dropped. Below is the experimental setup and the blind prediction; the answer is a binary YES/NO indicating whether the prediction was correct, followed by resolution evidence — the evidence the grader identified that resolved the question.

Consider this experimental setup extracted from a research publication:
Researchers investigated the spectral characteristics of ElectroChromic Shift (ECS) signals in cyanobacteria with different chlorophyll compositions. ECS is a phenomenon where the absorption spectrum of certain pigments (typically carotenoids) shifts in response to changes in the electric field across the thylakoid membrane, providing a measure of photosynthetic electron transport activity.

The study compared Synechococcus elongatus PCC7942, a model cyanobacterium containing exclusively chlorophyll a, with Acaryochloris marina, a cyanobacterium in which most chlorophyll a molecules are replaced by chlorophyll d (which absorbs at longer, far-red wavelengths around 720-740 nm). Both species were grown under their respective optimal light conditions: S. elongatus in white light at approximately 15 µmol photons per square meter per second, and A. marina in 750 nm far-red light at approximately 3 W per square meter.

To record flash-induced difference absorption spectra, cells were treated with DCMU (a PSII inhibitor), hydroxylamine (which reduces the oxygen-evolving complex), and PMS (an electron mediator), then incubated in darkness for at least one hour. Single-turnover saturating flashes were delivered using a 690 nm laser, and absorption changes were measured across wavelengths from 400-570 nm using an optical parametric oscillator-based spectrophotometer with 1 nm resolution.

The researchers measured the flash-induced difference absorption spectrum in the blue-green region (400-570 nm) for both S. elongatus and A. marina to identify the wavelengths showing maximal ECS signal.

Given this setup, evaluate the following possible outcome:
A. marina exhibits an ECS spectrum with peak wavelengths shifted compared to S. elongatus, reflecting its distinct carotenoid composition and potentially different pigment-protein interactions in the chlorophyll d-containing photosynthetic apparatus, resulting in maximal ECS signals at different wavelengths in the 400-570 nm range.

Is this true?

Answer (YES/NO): YES